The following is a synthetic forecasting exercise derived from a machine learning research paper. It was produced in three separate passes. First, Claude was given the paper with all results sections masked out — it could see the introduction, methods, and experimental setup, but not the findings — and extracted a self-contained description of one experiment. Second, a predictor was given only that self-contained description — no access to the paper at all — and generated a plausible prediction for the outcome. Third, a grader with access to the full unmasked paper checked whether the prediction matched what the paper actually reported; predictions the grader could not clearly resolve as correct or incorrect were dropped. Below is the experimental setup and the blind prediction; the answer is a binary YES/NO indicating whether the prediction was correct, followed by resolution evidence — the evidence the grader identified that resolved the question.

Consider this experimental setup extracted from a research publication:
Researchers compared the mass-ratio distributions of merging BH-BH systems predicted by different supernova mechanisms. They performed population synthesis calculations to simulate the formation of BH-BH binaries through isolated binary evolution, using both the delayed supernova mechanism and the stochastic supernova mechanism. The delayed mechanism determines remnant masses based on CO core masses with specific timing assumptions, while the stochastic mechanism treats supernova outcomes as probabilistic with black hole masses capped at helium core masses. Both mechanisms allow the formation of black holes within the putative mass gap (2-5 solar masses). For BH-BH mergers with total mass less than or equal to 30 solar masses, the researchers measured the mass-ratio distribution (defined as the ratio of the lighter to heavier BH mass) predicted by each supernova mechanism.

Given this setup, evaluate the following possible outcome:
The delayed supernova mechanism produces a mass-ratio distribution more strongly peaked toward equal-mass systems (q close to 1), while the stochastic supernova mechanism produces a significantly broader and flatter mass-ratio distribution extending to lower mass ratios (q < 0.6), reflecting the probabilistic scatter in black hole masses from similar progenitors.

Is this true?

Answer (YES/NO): NO